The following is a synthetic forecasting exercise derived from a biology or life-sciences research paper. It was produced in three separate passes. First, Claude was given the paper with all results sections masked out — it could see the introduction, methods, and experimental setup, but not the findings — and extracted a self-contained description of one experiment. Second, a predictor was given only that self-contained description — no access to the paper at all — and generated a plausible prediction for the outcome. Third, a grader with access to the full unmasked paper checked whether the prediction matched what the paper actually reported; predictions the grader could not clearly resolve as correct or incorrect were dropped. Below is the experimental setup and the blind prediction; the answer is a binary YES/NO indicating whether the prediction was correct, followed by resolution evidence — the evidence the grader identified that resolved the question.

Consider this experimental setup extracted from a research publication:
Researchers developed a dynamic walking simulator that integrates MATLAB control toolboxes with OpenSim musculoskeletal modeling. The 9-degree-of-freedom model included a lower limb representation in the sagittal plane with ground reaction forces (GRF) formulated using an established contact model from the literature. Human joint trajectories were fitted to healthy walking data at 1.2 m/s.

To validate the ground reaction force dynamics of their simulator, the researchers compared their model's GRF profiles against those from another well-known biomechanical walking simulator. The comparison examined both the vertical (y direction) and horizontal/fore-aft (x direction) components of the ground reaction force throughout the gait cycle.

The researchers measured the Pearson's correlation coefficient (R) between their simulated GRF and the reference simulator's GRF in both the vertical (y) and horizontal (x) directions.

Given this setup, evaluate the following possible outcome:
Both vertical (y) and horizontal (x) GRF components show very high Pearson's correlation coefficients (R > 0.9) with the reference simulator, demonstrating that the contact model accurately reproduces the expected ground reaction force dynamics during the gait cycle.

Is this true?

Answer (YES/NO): NO